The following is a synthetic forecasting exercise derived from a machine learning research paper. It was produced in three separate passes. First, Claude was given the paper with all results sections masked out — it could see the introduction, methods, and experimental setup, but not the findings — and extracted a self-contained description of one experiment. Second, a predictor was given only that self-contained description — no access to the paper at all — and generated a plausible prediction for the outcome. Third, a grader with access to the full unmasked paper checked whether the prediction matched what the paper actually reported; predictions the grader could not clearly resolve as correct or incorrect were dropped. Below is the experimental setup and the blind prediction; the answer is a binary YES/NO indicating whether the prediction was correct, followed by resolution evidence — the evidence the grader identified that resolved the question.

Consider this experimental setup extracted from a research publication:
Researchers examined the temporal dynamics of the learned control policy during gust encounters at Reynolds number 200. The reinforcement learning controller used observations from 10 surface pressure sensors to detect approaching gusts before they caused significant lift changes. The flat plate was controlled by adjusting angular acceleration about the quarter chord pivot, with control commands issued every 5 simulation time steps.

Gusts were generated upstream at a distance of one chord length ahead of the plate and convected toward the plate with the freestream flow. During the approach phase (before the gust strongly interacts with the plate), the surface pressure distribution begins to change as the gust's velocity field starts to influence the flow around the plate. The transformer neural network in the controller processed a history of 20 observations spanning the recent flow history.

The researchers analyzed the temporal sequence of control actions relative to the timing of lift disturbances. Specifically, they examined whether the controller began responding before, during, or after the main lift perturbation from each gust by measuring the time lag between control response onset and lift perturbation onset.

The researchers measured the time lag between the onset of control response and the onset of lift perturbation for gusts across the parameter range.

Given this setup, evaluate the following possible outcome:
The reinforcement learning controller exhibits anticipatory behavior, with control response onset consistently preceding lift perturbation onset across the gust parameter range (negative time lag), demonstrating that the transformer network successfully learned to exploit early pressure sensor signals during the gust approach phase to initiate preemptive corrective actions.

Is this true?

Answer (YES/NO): NO